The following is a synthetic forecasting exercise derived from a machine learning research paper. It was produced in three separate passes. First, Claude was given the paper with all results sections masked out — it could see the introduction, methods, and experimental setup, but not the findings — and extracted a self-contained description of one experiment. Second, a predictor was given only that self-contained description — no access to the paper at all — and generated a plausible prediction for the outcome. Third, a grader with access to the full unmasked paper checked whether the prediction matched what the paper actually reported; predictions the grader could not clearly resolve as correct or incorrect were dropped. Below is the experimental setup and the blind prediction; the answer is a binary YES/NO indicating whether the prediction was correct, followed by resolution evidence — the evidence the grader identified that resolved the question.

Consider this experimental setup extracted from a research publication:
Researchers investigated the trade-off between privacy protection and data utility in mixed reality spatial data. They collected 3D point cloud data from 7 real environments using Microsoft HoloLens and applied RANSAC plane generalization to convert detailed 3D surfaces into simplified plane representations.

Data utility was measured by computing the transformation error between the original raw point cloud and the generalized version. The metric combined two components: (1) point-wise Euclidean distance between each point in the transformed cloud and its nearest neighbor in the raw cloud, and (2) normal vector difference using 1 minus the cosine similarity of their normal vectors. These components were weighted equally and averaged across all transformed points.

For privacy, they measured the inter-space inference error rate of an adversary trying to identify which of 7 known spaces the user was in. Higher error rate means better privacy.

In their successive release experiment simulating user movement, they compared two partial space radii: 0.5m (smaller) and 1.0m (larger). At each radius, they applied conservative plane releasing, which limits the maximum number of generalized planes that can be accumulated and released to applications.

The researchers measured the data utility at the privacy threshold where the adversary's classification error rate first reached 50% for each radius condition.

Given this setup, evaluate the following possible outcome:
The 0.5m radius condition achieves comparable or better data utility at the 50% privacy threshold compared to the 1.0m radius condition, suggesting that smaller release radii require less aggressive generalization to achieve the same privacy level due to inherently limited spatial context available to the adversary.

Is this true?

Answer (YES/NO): YES